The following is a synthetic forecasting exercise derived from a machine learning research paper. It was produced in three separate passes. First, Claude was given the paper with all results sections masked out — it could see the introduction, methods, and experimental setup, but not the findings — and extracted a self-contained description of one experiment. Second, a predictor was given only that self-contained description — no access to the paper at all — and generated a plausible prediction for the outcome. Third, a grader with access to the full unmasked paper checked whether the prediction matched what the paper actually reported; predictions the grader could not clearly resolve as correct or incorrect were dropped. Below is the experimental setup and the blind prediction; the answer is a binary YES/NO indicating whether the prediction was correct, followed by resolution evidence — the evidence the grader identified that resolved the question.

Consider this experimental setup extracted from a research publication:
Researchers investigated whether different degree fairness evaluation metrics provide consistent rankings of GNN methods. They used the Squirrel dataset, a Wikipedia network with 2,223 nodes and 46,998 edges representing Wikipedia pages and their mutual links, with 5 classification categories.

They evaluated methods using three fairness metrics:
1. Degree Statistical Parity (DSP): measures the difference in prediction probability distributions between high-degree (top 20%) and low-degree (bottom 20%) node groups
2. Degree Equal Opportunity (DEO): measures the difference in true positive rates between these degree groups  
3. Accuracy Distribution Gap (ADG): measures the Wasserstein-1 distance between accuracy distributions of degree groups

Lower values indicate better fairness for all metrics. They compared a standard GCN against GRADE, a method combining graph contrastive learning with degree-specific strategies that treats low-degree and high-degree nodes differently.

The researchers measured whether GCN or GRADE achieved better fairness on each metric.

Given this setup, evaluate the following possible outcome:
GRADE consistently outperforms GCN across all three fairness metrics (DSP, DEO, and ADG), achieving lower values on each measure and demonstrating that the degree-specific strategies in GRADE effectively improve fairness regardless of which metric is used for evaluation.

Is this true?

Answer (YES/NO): NO